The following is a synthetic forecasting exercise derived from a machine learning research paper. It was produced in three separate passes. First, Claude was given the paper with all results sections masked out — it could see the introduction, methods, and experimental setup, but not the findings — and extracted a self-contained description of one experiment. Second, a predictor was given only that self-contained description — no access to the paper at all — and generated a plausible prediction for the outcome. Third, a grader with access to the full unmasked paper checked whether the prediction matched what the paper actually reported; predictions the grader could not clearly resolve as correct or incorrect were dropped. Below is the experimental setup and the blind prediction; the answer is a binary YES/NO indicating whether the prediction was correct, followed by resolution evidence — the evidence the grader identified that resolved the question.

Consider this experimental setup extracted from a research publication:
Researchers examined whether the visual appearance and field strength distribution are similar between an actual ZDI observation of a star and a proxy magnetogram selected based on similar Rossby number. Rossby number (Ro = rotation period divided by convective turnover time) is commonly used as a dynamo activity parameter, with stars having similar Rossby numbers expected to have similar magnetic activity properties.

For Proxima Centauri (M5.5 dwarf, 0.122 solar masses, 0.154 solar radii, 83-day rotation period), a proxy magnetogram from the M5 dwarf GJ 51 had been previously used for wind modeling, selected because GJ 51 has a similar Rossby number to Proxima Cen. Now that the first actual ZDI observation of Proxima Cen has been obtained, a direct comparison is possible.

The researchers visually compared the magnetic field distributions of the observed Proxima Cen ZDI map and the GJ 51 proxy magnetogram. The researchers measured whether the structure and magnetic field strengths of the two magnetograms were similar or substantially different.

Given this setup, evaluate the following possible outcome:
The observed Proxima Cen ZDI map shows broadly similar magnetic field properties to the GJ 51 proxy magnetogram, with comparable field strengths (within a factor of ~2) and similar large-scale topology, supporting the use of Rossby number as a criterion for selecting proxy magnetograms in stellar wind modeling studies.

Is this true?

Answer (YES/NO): YES